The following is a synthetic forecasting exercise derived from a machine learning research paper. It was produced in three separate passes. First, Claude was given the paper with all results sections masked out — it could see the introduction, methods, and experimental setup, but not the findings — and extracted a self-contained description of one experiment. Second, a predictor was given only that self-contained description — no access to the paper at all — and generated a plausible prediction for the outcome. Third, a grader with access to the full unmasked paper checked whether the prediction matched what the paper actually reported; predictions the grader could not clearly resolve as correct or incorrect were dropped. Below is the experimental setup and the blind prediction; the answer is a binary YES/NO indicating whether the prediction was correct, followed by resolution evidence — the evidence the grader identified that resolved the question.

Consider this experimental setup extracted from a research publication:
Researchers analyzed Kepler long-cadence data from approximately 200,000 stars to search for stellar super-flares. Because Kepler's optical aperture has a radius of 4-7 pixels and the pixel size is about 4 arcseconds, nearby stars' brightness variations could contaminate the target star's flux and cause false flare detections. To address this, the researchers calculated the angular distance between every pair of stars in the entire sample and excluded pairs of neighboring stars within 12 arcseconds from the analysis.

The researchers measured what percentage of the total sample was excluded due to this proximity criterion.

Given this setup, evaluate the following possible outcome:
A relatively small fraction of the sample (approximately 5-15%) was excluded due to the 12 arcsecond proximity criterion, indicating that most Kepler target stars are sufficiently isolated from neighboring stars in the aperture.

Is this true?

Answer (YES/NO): YES